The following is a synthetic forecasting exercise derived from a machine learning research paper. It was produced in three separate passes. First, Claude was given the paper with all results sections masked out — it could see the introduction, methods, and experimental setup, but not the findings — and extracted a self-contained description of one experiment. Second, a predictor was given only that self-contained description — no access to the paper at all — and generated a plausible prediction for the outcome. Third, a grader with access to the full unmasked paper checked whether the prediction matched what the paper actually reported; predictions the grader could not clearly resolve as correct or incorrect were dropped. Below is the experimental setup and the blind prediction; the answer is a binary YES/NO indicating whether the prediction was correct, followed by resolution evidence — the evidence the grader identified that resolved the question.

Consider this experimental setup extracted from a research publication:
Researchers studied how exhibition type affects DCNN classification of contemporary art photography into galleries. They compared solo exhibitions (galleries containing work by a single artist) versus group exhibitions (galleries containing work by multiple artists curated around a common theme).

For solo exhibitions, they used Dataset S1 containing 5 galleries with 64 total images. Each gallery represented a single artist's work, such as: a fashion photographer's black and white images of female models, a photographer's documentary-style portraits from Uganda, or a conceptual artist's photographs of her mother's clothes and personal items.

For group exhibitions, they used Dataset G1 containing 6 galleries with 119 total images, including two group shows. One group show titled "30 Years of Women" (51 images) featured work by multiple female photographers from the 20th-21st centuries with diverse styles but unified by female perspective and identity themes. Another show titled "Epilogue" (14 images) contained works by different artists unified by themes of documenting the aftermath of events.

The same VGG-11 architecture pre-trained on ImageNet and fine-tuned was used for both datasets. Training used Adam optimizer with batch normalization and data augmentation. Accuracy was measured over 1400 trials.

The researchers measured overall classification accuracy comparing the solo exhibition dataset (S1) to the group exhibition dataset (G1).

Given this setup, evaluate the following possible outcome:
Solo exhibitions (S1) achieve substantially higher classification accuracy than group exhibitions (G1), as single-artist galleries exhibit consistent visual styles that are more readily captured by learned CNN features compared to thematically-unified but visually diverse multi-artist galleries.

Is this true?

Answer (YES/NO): YES